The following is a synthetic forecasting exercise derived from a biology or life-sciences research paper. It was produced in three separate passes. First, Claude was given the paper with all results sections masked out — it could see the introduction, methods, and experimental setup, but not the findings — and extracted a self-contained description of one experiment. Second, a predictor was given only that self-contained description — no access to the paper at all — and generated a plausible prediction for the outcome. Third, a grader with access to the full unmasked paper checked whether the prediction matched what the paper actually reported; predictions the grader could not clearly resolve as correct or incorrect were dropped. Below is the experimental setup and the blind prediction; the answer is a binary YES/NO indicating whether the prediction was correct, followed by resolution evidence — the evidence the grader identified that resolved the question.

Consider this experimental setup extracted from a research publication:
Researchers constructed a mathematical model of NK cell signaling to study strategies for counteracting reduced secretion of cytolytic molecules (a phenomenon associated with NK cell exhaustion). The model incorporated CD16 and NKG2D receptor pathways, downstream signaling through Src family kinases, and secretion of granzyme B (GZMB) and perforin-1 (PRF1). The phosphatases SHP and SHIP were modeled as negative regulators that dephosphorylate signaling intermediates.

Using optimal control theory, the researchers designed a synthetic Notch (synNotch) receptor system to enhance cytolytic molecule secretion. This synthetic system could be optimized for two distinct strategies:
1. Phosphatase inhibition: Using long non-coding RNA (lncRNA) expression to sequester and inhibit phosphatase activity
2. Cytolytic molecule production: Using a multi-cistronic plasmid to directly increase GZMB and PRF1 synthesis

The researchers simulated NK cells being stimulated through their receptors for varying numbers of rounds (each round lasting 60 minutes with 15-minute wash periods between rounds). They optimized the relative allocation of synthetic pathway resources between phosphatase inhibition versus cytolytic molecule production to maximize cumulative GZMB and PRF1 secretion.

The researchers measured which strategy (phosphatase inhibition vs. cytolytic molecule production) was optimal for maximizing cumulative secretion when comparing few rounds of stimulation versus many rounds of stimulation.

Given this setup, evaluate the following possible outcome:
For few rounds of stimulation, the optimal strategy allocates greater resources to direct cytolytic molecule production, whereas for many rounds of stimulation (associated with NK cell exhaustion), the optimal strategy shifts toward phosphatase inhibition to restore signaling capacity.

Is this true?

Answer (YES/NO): NO